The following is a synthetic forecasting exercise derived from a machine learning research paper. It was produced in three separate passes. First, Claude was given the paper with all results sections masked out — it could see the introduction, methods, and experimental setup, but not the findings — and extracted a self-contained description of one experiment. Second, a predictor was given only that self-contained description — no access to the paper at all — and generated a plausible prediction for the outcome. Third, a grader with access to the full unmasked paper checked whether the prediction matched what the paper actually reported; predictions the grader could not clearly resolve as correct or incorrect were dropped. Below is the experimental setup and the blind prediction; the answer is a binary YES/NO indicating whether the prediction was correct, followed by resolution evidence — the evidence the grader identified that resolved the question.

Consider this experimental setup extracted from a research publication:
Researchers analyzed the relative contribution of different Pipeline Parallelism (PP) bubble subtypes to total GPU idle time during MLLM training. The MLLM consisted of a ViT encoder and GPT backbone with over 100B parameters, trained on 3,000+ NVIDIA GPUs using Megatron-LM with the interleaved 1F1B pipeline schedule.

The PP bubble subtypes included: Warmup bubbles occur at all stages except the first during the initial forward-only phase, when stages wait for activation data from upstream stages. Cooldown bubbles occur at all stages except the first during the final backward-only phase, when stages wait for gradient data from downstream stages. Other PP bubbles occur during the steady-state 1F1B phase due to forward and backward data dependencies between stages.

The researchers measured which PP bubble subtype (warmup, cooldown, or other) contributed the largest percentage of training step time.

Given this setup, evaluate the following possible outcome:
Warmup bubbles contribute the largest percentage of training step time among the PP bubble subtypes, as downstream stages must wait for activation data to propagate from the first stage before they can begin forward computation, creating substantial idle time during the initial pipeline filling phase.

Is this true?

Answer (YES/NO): NO